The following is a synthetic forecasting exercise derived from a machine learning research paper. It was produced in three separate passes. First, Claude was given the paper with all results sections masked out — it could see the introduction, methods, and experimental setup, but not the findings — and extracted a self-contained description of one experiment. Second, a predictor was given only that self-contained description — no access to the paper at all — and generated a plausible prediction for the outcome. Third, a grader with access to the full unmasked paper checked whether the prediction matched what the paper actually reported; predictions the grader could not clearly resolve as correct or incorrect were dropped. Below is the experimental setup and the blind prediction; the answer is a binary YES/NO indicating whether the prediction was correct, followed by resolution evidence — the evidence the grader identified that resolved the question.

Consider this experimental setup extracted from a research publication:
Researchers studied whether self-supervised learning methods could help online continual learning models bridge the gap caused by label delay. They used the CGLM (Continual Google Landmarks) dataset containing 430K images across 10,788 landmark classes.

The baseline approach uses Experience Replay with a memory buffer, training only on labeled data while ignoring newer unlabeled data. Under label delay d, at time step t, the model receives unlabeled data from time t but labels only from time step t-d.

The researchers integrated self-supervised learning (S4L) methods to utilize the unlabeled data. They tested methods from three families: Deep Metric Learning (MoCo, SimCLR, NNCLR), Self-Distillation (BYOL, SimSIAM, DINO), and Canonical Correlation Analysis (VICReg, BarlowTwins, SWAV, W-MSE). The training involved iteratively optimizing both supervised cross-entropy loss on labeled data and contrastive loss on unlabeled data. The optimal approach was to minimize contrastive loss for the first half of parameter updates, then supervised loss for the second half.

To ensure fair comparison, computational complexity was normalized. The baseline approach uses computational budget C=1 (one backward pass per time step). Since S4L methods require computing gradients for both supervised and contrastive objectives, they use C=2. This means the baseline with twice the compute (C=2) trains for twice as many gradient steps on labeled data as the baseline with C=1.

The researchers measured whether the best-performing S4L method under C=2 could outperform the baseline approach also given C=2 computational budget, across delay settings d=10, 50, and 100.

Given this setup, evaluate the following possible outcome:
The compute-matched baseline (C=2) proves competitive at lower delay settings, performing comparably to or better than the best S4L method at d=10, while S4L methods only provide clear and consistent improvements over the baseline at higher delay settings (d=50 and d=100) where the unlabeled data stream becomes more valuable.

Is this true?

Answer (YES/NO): NO